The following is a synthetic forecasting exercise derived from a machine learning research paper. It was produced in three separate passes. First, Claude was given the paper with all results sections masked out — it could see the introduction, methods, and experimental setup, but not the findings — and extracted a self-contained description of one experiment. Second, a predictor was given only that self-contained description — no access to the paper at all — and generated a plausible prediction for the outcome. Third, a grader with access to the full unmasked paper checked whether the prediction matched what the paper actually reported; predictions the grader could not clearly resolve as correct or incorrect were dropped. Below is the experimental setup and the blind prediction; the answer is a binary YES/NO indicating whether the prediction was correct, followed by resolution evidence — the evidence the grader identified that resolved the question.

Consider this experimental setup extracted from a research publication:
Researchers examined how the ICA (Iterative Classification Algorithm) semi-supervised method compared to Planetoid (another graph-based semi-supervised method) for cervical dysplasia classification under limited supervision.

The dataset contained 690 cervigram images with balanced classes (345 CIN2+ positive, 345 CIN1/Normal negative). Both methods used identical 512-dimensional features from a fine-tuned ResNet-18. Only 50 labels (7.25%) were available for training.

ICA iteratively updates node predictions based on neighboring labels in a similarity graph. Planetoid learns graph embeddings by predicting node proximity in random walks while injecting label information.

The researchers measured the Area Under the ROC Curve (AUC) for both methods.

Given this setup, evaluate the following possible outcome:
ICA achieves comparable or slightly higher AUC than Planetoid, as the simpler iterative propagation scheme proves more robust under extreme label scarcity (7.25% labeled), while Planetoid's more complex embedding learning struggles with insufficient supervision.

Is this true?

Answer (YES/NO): NO